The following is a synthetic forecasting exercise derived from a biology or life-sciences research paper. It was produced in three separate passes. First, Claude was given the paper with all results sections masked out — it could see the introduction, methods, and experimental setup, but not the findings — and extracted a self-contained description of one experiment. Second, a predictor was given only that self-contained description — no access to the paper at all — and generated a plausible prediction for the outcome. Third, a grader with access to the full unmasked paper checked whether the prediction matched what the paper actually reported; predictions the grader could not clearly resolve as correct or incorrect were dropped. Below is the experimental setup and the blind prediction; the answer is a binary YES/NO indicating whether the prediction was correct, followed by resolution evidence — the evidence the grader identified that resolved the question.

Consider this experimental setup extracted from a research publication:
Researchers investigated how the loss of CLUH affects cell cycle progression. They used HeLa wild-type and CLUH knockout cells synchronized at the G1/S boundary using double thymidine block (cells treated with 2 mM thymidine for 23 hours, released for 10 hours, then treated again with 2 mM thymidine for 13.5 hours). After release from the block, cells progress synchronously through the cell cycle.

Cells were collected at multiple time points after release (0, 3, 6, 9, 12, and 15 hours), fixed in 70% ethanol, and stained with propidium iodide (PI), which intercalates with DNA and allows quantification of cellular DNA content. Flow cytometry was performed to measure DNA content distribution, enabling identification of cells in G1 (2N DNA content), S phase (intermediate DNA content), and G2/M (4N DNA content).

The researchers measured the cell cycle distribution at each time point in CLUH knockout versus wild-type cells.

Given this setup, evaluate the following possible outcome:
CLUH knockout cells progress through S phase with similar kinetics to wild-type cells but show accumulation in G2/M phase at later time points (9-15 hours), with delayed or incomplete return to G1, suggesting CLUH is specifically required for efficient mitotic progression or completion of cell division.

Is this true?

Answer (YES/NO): NO